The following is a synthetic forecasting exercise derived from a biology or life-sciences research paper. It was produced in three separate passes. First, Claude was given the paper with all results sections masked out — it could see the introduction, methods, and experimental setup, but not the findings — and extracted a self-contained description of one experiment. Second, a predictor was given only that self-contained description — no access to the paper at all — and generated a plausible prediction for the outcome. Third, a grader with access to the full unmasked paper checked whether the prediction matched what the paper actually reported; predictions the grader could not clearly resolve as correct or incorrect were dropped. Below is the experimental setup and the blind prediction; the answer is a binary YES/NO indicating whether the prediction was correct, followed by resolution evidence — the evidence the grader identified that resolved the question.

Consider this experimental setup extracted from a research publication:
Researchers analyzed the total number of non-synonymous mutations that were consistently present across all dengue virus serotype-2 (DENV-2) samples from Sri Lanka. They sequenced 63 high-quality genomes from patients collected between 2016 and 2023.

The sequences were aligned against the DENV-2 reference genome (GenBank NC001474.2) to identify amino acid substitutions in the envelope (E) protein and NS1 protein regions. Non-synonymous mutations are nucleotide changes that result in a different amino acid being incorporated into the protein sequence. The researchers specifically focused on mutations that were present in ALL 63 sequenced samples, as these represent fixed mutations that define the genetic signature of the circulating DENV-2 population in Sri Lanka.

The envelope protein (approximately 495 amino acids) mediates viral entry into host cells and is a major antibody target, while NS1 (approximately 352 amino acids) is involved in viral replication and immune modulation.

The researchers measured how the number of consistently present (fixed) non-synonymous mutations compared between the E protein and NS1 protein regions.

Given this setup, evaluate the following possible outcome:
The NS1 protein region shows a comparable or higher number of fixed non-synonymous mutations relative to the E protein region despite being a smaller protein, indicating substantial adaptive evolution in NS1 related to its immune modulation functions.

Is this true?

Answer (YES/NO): YES